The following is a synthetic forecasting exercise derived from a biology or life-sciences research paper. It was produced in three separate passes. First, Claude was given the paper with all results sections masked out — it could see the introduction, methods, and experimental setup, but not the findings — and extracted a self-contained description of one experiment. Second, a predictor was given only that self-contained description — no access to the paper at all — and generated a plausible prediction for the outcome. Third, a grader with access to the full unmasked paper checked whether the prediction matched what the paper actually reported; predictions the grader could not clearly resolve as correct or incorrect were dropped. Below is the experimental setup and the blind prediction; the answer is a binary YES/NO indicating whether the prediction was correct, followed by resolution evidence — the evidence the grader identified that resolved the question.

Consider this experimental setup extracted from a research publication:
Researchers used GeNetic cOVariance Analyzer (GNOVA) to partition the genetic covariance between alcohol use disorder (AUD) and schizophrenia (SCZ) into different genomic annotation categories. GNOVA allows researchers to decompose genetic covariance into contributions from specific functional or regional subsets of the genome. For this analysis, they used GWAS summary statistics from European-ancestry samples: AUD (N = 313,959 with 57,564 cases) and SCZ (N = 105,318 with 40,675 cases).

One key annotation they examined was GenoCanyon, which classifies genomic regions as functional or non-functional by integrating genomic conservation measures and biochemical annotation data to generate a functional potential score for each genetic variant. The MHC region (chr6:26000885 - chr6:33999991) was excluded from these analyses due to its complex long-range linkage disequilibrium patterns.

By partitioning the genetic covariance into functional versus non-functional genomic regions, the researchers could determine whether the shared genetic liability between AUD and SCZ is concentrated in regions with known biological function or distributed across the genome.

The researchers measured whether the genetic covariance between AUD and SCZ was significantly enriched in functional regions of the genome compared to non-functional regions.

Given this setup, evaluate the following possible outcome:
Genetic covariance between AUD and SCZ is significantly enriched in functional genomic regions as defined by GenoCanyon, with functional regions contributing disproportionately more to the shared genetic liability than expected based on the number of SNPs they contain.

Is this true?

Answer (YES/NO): NO